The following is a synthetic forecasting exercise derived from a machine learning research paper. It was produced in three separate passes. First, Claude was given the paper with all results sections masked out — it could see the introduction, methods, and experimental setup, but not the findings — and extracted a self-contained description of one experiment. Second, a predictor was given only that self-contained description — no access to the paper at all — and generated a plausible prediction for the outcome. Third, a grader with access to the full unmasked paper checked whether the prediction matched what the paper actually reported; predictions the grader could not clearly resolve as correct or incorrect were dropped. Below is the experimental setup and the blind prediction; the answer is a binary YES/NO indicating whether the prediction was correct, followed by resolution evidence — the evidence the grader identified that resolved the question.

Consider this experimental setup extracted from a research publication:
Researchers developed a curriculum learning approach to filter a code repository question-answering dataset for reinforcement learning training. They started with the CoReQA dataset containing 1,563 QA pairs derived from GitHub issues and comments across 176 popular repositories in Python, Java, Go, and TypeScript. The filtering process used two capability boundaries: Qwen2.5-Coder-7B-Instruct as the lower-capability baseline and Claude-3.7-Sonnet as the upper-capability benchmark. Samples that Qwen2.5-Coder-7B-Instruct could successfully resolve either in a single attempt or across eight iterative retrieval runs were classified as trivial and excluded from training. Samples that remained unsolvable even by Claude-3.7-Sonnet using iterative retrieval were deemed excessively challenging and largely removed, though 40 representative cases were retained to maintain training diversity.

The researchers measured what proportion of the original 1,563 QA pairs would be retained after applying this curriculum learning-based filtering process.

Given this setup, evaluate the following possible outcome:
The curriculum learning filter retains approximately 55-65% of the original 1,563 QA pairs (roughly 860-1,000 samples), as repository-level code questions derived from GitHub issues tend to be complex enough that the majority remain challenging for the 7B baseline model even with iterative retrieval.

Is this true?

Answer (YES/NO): NO